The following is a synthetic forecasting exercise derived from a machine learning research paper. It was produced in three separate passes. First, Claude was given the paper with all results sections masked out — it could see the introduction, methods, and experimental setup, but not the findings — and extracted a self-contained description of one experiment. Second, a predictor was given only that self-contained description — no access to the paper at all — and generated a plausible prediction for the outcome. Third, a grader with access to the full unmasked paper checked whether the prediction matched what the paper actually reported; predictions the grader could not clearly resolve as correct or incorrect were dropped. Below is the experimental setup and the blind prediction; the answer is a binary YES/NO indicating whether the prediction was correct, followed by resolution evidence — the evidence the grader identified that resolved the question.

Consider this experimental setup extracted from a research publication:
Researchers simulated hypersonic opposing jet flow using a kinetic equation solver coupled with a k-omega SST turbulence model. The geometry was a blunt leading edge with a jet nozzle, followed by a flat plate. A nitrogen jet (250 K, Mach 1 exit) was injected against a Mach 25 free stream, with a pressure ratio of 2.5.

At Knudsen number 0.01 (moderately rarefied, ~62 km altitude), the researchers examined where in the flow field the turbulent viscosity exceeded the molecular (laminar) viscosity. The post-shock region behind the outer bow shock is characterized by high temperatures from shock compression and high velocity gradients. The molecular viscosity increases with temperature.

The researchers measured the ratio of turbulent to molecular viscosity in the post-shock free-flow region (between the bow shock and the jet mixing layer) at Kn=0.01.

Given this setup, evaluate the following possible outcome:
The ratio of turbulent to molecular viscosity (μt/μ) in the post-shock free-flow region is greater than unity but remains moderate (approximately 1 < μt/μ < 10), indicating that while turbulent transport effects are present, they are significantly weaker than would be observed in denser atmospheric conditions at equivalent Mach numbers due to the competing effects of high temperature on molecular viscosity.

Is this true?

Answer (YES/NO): NO